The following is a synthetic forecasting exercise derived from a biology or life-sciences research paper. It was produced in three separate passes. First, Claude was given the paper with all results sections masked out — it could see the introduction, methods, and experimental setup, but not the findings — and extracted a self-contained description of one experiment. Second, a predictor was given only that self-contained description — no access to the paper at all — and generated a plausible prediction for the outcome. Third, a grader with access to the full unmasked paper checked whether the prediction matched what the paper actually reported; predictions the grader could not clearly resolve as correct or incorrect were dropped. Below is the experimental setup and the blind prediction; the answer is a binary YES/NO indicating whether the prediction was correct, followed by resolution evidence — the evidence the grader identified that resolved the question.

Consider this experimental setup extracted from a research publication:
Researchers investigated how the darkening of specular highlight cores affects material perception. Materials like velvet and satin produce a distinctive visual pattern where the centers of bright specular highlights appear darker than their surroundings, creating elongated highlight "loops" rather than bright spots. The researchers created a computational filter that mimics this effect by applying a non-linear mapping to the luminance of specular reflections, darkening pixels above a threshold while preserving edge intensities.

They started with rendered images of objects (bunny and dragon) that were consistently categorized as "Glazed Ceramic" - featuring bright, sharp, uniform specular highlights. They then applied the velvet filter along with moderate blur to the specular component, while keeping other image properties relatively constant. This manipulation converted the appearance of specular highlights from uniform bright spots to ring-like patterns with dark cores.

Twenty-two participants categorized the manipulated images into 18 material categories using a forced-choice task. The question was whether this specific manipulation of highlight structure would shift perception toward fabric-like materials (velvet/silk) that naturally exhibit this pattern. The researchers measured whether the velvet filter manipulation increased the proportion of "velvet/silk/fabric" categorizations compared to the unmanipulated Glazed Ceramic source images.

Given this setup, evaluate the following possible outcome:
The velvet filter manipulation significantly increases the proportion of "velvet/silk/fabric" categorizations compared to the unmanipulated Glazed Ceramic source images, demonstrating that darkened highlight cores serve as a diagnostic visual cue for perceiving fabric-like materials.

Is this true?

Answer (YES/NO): YES